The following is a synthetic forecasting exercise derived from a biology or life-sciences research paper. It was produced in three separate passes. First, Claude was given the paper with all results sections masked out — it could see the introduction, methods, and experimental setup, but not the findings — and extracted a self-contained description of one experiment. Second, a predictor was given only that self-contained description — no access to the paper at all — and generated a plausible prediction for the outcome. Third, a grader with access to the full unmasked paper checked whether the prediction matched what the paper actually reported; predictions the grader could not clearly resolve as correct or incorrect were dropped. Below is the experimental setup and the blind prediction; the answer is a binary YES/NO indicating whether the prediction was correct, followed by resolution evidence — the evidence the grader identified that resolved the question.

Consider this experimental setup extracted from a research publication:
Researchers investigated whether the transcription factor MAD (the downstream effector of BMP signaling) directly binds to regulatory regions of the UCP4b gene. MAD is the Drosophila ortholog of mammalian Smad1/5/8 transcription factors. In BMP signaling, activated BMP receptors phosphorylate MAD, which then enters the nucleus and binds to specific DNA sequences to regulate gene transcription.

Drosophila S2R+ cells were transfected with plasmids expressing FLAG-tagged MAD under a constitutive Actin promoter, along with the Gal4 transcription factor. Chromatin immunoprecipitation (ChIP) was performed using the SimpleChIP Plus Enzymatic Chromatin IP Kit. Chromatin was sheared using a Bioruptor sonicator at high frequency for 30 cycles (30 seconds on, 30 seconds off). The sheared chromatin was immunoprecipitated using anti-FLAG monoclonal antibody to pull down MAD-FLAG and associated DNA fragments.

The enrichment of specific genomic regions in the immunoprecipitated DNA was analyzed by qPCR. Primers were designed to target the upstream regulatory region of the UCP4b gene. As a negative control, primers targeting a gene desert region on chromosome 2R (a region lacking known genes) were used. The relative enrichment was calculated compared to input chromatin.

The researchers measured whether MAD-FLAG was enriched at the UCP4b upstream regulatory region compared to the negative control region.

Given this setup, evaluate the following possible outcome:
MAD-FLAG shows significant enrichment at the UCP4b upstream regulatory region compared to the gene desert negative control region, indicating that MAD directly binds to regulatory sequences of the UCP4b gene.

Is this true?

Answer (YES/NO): YES